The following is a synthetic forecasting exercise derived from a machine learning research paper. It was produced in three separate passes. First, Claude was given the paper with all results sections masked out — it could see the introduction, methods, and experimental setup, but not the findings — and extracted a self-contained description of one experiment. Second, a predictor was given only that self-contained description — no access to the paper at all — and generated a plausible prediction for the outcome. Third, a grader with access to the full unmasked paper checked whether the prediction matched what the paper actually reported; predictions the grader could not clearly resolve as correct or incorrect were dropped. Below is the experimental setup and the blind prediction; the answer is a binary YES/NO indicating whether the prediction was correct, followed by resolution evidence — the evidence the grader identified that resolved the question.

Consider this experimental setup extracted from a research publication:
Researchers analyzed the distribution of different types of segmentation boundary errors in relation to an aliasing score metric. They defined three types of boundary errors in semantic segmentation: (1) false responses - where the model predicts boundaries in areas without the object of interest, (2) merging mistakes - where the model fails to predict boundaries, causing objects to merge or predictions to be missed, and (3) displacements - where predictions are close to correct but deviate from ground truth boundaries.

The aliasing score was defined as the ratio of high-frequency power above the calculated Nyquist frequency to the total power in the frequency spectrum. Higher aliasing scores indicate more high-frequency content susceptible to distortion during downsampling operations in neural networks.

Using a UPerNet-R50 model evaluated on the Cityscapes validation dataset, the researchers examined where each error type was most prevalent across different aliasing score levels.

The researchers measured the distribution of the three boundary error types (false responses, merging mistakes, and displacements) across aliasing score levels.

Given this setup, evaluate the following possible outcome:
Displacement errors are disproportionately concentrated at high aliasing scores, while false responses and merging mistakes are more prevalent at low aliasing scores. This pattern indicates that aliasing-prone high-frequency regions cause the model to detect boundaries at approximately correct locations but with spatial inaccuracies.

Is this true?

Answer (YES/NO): YES